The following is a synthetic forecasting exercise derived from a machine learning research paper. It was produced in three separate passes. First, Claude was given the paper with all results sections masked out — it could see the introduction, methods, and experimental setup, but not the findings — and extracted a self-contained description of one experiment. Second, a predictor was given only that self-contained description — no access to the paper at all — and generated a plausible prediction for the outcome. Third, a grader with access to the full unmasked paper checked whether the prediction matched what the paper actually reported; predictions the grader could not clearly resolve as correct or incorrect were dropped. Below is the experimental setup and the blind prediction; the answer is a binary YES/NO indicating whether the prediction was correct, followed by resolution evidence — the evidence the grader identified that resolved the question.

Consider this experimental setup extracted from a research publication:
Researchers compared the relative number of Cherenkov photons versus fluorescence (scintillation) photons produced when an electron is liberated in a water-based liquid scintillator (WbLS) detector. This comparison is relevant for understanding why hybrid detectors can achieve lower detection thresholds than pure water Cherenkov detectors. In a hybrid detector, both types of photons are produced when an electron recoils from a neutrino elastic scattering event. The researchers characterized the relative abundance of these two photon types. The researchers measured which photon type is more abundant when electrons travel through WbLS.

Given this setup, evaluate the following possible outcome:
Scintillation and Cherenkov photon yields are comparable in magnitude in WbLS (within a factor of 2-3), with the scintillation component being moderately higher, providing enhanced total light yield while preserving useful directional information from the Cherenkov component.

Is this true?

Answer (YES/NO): NO